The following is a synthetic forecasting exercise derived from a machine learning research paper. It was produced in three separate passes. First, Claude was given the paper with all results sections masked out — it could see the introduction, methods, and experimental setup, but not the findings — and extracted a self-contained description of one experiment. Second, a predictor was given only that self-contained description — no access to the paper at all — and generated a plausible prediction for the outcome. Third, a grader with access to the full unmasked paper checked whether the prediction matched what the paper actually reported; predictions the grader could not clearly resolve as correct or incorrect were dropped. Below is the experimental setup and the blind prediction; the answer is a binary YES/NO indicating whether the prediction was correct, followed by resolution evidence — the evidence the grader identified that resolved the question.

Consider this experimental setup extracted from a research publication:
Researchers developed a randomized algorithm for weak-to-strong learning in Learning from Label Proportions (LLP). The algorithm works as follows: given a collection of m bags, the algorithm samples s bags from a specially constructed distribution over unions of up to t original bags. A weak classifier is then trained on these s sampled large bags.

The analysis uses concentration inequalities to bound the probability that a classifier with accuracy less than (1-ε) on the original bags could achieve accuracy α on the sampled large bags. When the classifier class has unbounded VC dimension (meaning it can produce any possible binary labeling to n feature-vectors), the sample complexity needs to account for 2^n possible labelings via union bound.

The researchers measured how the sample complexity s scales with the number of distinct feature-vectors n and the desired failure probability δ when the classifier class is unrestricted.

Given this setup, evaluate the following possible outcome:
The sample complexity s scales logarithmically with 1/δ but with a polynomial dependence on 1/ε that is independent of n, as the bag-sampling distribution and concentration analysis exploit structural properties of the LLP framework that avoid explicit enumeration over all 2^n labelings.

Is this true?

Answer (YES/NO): NO